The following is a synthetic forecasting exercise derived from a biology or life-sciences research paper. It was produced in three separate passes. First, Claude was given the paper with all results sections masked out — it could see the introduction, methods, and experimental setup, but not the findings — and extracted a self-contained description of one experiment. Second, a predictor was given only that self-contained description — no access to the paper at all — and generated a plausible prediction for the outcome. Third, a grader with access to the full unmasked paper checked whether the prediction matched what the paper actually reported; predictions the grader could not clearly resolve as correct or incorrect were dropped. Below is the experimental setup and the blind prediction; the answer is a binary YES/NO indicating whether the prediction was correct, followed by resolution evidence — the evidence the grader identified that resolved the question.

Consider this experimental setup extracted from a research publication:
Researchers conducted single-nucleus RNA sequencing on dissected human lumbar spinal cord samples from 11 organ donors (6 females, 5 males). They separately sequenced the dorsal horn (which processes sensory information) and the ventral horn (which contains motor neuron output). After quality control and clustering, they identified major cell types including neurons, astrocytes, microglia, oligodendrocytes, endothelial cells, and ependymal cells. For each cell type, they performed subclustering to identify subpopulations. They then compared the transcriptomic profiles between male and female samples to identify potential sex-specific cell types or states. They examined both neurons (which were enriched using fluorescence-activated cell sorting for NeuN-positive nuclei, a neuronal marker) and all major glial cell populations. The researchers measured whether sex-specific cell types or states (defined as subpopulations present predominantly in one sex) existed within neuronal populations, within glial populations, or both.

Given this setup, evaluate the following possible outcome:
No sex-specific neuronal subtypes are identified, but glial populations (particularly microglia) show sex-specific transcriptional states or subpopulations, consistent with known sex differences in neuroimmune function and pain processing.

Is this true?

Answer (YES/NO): YES